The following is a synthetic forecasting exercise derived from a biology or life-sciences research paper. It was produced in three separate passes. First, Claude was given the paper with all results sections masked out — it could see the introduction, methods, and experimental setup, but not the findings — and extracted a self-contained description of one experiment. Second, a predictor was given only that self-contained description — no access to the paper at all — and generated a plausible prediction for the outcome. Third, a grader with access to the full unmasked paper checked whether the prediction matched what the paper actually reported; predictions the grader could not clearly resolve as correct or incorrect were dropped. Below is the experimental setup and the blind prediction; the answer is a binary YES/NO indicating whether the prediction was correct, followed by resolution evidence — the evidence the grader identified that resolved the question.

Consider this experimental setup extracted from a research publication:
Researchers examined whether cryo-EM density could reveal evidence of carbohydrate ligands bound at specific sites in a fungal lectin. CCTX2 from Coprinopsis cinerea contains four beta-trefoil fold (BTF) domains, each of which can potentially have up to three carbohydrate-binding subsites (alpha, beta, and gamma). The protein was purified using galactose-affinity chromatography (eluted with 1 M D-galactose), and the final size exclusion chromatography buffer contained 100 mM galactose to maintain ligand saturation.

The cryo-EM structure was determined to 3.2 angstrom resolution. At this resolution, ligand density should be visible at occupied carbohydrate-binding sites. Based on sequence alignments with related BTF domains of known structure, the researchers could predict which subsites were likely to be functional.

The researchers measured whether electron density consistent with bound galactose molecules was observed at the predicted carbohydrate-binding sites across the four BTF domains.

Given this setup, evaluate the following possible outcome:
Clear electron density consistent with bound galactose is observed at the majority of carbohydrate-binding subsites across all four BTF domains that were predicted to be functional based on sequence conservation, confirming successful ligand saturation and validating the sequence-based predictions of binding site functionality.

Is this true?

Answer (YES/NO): NO